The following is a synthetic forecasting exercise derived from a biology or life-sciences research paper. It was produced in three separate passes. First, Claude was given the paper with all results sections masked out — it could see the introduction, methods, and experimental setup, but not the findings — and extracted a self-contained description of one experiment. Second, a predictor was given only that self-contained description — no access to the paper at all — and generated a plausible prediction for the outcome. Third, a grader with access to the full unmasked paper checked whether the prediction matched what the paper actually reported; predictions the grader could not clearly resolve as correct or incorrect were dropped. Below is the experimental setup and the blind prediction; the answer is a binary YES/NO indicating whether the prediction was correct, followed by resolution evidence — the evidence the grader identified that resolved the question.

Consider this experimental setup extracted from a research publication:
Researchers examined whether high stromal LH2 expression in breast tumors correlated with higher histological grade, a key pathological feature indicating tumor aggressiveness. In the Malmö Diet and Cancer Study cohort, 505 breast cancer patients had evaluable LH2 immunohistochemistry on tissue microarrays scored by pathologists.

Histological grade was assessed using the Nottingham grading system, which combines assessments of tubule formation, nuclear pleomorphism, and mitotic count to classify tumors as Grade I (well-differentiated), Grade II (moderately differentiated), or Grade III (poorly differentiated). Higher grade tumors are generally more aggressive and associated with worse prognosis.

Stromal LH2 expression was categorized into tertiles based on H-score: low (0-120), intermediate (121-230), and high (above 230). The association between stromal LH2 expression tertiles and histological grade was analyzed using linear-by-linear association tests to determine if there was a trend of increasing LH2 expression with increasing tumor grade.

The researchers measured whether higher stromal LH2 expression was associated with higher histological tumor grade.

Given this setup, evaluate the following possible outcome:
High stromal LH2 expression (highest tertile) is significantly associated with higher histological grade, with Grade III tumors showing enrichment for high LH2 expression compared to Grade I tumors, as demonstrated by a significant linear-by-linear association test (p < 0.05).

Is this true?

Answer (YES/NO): YES